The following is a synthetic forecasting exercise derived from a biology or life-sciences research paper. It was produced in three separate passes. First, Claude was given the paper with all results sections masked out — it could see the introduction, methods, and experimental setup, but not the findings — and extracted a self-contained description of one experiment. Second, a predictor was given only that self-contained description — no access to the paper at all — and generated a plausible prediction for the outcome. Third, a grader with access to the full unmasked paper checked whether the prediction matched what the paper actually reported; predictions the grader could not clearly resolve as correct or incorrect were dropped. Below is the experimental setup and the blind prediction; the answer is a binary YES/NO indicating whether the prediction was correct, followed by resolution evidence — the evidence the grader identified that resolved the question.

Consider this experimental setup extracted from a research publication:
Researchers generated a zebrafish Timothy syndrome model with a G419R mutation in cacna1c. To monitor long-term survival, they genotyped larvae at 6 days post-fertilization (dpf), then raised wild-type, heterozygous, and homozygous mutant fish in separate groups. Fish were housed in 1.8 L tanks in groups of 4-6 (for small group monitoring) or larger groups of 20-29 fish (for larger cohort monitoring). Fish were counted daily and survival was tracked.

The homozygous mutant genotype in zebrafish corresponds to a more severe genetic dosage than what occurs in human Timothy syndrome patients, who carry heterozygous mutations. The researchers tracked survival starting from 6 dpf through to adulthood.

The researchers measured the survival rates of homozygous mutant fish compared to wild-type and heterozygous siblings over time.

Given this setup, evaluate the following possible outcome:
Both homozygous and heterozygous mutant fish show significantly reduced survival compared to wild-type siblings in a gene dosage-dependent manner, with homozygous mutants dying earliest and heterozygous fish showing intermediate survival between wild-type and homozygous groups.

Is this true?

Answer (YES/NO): NO